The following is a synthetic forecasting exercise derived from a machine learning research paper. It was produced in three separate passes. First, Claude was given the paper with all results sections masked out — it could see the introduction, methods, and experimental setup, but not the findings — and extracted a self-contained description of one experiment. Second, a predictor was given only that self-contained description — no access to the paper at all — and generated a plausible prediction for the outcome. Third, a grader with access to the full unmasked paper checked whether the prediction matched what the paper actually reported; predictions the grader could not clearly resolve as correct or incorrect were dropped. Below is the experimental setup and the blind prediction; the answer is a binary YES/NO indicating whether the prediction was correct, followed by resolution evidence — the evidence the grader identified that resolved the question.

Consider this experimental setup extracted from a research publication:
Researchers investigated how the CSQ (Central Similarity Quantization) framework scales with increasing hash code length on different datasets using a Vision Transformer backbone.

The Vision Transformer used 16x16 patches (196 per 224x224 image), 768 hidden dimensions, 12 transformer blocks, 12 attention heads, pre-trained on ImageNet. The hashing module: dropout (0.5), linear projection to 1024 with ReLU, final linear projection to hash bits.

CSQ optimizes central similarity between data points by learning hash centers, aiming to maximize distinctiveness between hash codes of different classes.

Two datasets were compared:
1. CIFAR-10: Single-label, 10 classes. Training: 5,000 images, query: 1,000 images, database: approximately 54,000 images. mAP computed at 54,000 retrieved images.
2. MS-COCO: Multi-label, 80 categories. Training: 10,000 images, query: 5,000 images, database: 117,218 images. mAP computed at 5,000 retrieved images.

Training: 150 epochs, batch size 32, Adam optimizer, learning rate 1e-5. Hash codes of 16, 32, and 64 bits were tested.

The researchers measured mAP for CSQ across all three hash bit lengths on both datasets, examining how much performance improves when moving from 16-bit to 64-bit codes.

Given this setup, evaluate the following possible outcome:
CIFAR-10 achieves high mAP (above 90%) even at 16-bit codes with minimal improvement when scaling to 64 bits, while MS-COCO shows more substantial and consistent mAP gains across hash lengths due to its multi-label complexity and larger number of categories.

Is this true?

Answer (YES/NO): YES